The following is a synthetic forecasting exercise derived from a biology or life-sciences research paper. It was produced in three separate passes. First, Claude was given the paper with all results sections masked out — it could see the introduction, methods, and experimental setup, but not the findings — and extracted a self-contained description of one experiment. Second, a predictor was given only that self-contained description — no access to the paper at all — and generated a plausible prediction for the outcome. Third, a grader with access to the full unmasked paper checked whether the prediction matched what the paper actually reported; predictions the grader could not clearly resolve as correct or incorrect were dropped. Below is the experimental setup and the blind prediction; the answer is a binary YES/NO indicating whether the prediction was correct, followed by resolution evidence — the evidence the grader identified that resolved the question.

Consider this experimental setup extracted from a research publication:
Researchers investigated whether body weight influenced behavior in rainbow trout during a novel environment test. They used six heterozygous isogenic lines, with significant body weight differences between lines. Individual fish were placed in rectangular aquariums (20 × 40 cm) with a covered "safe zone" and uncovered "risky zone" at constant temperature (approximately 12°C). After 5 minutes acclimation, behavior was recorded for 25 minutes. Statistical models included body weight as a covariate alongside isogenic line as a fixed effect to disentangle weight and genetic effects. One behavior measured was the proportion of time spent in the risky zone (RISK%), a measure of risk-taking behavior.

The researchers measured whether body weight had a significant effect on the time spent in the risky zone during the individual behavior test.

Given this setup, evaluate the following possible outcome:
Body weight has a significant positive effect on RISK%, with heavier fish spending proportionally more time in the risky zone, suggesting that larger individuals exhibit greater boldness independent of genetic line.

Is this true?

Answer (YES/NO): NO